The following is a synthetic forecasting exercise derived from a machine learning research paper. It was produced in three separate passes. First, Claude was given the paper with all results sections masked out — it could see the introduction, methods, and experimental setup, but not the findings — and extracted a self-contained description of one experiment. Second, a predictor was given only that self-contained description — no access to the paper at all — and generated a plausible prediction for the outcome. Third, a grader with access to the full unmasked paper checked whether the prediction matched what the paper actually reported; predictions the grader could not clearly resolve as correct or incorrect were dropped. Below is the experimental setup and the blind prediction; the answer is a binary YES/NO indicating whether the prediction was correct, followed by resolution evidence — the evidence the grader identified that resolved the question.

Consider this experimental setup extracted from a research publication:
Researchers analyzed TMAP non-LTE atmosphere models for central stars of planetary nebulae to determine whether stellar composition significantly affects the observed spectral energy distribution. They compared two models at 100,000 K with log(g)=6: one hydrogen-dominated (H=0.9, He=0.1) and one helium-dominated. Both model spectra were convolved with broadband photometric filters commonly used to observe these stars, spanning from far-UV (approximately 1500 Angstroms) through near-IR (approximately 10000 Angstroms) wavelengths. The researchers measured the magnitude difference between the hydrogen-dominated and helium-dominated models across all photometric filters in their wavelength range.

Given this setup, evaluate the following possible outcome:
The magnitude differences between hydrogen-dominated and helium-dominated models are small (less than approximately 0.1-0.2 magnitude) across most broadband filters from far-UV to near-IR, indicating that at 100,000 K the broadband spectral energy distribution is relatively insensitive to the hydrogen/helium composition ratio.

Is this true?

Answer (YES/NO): YES